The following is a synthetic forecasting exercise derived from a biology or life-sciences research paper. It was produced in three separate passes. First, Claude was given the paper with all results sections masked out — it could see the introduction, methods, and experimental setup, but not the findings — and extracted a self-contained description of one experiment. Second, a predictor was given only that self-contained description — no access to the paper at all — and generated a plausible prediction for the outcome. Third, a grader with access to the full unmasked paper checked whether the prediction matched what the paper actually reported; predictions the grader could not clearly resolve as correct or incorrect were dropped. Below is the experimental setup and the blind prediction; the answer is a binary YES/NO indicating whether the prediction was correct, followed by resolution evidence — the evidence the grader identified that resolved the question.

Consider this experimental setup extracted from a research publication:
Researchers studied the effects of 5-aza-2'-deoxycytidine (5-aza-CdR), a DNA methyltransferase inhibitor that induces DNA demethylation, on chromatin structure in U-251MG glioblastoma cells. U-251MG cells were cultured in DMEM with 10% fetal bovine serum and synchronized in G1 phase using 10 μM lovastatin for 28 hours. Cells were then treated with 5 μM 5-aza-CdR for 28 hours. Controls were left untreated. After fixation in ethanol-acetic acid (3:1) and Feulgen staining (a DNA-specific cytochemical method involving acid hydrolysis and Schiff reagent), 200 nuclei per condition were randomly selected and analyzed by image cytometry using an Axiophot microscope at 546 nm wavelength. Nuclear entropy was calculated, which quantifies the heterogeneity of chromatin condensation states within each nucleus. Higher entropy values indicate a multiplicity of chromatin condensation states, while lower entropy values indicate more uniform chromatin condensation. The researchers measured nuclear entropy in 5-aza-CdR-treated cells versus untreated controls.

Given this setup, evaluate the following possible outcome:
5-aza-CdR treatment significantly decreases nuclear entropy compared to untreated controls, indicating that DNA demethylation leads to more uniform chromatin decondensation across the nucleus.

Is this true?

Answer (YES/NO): NO